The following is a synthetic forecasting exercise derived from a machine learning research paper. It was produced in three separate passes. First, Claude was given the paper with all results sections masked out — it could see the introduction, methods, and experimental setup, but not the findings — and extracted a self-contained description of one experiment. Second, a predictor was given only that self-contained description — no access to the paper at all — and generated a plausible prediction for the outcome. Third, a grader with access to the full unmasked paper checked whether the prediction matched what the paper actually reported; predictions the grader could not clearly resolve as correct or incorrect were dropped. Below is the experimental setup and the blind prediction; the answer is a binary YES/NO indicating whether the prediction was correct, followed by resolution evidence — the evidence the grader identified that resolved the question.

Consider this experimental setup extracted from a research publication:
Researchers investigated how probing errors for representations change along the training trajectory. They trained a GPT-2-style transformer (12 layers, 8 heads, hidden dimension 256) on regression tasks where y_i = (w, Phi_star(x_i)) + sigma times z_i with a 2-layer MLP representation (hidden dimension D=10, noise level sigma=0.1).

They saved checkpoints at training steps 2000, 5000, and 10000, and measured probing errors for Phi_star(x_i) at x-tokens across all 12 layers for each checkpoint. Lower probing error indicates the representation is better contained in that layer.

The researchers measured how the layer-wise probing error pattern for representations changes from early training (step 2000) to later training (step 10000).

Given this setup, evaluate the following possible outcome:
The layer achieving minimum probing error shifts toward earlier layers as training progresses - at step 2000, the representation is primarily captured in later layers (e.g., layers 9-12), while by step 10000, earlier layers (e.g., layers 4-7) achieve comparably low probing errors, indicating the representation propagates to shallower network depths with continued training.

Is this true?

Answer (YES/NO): NO